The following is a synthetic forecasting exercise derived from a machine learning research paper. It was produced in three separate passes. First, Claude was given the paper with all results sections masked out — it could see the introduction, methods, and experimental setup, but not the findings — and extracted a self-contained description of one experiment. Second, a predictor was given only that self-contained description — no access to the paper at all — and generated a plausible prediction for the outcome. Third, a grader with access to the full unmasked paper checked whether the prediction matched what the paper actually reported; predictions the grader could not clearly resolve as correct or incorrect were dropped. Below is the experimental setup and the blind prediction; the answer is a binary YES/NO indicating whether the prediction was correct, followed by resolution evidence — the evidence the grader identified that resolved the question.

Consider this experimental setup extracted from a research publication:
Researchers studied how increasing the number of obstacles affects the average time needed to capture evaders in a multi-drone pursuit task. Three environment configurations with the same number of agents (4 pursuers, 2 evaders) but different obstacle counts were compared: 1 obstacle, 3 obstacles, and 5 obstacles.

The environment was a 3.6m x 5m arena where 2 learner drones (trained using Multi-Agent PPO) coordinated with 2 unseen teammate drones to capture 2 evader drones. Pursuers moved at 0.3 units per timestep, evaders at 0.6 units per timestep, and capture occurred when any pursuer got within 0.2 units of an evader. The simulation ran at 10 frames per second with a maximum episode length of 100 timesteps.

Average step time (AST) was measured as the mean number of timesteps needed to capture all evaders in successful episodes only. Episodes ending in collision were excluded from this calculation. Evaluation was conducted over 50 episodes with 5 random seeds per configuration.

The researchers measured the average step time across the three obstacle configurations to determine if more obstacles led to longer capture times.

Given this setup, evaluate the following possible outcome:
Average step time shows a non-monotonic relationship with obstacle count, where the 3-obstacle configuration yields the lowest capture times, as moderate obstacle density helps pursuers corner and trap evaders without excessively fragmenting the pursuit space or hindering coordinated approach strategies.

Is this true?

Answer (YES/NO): NO